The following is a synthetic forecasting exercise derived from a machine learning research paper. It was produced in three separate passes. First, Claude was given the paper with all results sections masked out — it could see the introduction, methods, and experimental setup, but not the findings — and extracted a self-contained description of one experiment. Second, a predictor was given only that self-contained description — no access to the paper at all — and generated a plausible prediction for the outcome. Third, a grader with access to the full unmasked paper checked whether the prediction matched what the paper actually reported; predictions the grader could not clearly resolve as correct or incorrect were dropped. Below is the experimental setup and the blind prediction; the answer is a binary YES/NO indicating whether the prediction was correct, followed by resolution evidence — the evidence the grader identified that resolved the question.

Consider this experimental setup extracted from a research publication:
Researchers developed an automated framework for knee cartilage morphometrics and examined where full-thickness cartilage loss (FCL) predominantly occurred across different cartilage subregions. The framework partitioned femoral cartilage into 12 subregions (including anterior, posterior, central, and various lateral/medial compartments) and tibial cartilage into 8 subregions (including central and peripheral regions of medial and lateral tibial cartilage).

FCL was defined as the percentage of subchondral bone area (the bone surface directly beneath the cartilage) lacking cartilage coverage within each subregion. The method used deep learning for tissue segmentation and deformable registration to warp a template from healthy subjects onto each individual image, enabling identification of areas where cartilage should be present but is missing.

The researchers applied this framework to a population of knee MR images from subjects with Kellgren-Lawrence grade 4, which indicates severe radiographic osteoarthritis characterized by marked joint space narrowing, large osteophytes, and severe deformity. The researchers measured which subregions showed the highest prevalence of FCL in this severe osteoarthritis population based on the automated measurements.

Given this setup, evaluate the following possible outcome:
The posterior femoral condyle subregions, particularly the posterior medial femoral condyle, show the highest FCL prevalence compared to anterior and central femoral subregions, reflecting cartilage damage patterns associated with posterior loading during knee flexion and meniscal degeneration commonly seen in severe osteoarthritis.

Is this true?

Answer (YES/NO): NO